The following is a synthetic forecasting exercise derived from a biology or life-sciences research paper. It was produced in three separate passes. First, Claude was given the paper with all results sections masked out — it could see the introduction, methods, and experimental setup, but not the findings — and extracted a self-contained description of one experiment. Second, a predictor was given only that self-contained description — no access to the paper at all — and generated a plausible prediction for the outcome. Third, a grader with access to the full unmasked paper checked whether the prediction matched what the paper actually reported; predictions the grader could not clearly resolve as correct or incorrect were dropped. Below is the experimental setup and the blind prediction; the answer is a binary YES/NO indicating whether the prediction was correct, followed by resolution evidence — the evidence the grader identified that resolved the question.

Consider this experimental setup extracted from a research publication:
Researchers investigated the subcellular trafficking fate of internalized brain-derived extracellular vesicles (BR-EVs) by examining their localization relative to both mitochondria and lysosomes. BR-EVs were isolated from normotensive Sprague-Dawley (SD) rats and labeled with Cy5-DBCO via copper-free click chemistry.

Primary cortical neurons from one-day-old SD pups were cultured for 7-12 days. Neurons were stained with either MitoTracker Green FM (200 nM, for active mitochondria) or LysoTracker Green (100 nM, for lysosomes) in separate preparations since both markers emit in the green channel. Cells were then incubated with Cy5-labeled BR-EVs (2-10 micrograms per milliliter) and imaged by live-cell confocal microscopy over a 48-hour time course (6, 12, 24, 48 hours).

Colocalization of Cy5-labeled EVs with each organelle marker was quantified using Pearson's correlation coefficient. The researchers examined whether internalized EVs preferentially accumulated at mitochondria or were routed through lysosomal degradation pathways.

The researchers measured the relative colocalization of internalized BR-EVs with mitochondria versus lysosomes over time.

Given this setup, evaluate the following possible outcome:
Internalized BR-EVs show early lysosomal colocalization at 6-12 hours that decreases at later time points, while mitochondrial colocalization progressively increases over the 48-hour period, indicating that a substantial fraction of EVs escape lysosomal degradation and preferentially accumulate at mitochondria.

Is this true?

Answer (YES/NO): NO